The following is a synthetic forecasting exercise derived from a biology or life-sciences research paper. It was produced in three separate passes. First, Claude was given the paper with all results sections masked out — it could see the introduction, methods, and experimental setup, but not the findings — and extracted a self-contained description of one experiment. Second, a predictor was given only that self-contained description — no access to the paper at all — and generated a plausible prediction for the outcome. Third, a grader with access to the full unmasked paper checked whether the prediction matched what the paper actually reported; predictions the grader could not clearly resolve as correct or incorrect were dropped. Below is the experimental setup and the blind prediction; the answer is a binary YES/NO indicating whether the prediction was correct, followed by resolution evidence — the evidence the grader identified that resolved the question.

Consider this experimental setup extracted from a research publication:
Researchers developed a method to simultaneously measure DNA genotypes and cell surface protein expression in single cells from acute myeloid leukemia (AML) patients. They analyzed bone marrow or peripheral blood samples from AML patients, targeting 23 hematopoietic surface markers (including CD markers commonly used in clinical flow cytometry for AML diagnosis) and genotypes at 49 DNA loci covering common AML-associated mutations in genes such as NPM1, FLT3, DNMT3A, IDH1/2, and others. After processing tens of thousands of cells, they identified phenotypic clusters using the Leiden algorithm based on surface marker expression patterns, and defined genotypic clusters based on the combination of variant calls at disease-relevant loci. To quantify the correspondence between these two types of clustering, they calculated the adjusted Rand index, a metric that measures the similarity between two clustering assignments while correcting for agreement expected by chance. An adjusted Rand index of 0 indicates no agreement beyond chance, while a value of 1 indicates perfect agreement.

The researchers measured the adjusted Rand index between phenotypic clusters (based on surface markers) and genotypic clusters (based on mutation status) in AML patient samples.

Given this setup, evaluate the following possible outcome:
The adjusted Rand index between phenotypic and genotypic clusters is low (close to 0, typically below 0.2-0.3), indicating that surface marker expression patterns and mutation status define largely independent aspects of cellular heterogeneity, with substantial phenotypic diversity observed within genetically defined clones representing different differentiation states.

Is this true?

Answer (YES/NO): NO